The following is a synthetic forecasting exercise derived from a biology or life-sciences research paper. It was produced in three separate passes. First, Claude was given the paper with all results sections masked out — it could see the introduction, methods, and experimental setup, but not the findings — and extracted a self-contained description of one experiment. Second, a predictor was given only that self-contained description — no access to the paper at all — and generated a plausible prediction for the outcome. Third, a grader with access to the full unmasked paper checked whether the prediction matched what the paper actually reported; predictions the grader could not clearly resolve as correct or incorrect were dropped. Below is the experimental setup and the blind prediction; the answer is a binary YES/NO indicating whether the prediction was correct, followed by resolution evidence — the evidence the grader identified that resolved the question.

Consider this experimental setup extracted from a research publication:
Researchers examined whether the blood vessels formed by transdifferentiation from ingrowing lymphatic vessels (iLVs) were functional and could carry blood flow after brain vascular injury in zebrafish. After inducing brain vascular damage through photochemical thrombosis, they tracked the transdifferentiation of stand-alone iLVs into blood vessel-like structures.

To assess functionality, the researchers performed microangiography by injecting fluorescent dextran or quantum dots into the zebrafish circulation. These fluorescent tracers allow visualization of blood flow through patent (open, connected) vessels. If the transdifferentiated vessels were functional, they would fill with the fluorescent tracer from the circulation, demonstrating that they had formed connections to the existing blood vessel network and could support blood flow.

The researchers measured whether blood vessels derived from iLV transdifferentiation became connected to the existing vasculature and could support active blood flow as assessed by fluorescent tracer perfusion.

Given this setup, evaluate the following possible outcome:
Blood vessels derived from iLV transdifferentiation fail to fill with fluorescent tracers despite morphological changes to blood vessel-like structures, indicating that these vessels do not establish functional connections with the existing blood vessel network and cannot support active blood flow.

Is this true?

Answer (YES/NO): NO